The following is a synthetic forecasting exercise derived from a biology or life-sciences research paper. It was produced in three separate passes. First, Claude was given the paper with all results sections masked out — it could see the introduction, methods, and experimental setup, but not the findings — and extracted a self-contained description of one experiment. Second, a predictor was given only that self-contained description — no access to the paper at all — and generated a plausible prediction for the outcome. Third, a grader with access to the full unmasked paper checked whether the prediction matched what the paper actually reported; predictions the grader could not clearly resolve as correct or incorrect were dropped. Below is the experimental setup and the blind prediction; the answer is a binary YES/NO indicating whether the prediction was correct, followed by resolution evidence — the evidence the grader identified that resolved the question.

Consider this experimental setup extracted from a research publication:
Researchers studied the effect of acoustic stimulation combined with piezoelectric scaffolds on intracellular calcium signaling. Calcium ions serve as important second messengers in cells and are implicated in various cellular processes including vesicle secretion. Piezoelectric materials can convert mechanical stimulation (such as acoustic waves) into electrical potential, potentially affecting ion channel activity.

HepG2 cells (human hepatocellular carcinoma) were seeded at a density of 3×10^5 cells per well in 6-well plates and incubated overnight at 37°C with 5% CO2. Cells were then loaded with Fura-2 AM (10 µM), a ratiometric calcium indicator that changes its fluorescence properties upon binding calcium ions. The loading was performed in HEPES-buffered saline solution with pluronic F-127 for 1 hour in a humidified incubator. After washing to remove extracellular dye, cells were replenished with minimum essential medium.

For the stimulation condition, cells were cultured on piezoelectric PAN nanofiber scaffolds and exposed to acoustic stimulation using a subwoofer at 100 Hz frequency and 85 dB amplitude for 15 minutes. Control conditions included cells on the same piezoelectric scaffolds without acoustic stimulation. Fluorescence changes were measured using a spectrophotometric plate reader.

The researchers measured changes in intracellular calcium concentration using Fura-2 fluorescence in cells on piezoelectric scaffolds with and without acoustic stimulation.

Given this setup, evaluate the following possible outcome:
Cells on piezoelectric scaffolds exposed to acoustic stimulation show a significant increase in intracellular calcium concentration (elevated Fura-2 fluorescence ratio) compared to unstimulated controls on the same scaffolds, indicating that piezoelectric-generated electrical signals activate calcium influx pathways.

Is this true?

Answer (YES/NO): YES